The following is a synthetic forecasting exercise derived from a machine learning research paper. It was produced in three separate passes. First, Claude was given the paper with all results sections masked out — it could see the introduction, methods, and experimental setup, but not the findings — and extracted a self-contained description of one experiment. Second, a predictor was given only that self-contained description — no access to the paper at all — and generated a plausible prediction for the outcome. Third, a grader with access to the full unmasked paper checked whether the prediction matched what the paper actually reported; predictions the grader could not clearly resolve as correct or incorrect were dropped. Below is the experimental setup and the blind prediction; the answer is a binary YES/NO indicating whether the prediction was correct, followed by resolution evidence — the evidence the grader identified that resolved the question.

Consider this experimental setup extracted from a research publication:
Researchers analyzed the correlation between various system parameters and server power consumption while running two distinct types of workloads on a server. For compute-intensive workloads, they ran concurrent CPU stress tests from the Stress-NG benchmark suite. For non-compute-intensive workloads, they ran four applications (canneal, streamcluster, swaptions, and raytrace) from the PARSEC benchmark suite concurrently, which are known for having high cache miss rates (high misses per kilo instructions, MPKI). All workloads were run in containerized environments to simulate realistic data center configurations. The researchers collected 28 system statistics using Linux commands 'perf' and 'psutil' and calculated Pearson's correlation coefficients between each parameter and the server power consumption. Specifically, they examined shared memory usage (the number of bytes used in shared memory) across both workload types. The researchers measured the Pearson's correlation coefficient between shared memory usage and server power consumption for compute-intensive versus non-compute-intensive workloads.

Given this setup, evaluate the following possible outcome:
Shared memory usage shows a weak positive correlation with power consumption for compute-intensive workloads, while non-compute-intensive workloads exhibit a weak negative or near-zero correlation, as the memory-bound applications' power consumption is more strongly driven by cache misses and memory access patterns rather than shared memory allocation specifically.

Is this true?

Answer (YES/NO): NO